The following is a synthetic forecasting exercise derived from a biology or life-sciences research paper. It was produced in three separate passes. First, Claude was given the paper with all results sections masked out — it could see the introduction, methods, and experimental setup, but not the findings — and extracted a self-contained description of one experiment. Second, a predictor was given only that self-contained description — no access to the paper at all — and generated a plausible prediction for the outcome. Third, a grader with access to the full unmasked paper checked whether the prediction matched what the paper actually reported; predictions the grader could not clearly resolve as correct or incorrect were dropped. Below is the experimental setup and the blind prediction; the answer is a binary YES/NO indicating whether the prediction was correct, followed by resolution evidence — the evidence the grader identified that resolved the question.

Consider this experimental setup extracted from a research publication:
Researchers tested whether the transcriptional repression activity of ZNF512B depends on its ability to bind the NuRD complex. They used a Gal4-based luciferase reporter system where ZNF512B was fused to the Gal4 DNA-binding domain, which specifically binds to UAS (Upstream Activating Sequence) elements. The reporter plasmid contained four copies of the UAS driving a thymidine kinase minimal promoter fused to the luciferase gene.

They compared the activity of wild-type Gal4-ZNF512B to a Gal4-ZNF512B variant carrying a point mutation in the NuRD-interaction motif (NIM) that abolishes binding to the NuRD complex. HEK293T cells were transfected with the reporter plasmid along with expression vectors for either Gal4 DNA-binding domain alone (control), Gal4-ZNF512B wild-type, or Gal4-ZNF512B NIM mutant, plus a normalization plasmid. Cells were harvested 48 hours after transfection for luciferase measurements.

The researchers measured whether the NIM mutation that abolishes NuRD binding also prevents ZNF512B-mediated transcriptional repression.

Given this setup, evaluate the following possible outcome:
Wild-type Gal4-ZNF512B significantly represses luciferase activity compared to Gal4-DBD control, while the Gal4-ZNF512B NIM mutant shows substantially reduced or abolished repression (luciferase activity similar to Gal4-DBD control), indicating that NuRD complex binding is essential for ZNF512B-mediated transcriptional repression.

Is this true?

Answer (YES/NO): NO